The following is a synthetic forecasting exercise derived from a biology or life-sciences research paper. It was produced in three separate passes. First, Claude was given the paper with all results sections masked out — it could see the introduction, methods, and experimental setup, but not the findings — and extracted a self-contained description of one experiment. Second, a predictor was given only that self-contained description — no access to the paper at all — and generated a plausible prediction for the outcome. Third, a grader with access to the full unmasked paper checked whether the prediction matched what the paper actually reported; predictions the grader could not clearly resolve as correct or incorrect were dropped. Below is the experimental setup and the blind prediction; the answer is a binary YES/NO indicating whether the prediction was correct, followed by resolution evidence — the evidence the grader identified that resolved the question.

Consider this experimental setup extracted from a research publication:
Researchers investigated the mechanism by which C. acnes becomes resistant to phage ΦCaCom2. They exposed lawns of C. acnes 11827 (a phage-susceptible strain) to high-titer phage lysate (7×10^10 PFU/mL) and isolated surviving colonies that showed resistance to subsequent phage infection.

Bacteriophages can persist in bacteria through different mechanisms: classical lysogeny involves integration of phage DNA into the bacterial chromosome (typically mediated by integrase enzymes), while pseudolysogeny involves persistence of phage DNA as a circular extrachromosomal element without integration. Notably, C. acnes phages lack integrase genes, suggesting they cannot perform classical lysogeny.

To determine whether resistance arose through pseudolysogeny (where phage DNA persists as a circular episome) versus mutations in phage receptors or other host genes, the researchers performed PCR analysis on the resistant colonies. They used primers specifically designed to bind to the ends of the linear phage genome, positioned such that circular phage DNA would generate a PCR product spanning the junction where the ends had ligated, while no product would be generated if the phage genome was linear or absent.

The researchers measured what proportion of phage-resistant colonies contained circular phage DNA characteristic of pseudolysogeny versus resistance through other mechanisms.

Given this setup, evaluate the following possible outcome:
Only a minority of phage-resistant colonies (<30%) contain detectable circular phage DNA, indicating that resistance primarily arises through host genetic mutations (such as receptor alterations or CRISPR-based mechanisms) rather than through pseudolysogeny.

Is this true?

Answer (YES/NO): NO